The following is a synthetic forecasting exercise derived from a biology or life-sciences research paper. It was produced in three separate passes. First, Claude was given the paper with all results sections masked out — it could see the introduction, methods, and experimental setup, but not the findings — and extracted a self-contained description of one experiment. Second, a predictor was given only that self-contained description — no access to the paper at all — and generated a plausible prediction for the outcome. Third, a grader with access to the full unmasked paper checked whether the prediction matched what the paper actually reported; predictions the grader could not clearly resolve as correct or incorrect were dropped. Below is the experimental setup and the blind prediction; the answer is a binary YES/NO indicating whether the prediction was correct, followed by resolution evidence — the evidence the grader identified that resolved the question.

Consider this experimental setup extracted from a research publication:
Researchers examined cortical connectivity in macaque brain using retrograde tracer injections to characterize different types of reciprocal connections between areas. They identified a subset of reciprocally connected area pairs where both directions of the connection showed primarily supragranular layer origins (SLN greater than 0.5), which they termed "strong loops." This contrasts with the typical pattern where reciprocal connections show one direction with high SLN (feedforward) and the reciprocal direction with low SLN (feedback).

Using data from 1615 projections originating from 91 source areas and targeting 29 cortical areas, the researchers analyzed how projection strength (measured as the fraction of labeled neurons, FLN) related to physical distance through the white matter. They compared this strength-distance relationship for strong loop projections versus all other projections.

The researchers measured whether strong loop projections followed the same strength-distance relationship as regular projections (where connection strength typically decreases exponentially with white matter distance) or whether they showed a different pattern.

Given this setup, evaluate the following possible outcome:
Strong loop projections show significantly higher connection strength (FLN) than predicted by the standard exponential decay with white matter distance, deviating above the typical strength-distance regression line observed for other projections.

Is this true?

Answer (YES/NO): YES